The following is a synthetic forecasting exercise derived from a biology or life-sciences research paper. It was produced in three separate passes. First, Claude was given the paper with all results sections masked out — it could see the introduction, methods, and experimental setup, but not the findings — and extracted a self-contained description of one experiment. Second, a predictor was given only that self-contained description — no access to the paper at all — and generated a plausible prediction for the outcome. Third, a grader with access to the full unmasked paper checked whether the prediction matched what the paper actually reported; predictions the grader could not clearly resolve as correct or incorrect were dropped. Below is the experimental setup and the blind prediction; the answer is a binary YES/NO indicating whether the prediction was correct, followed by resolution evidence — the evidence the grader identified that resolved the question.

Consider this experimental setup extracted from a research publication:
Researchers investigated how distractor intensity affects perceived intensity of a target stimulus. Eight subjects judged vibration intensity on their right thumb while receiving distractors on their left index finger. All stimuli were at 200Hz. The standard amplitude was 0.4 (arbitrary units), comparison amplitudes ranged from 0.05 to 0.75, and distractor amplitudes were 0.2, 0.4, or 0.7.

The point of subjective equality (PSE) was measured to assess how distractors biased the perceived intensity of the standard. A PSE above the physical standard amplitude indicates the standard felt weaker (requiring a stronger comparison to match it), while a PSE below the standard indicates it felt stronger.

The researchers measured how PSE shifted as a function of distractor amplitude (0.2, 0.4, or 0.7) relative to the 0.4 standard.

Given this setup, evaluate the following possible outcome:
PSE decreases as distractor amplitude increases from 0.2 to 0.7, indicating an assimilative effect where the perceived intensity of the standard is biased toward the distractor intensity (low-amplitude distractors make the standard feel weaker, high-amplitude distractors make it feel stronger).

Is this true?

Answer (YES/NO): NO